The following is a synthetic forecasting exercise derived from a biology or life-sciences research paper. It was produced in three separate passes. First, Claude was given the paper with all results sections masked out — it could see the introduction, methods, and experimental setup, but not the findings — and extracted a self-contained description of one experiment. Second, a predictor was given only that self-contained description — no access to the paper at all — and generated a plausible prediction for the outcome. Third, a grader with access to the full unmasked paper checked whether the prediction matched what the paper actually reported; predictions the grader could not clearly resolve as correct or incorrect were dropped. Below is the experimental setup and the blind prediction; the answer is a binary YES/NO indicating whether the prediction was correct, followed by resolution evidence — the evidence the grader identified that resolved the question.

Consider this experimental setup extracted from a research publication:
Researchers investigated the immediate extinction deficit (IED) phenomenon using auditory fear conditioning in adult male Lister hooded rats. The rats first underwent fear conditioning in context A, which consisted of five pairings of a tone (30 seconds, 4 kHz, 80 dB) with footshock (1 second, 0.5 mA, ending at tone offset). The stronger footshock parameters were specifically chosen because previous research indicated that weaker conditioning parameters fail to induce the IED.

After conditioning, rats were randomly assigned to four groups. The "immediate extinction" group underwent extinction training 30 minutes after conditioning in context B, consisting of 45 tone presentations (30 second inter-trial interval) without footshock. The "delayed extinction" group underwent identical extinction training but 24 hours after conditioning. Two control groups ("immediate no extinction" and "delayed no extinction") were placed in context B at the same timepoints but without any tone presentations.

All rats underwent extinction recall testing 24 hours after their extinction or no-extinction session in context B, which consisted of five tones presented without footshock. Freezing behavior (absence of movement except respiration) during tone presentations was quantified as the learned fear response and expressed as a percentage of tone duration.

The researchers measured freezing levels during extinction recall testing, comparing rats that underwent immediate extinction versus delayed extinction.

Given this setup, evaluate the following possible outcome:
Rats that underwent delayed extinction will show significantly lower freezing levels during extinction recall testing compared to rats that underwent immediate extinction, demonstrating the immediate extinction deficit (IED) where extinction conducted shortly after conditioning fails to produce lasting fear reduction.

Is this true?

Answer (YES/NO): YES